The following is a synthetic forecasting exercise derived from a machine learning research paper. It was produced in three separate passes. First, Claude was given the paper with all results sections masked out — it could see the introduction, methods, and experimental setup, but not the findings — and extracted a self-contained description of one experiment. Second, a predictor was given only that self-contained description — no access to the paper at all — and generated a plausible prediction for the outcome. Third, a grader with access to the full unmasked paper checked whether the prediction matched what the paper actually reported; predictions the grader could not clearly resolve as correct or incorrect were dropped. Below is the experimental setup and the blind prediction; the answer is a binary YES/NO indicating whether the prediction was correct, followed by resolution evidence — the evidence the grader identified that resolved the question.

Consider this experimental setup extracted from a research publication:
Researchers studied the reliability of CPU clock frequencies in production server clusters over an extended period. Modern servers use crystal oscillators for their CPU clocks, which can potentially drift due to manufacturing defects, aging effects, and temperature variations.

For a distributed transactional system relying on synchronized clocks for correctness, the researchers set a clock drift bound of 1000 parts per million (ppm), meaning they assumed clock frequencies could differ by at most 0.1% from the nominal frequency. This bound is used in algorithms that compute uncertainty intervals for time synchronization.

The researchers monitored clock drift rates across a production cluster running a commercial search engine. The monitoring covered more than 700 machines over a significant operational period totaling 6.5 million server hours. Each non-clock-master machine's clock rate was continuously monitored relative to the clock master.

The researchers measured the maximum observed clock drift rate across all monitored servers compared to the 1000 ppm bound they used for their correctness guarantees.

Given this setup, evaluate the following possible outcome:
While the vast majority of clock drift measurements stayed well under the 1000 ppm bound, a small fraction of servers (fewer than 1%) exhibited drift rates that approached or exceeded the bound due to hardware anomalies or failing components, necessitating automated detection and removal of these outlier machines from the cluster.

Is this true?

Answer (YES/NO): NO